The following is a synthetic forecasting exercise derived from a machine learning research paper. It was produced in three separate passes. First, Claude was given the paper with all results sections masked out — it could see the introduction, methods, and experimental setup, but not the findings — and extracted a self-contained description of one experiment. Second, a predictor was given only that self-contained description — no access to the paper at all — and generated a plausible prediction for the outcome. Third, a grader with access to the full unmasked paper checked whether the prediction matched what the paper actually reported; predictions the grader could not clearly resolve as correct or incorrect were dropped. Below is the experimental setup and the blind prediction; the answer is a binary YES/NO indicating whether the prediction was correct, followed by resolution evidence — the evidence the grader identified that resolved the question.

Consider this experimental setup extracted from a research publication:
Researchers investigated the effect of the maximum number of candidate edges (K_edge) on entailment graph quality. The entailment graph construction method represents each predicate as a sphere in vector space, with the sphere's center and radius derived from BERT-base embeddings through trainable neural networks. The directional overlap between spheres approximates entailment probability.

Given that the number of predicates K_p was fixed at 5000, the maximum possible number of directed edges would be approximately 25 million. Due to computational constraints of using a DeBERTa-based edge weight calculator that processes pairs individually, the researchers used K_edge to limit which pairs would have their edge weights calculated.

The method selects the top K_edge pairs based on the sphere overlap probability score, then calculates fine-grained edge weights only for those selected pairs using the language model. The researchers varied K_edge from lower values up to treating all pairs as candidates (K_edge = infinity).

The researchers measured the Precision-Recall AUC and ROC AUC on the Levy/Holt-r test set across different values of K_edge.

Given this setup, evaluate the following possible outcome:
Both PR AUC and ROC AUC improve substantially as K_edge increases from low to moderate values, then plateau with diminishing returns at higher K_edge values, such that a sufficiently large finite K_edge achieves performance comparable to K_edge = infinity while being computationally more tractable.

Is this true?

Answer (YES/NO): YES